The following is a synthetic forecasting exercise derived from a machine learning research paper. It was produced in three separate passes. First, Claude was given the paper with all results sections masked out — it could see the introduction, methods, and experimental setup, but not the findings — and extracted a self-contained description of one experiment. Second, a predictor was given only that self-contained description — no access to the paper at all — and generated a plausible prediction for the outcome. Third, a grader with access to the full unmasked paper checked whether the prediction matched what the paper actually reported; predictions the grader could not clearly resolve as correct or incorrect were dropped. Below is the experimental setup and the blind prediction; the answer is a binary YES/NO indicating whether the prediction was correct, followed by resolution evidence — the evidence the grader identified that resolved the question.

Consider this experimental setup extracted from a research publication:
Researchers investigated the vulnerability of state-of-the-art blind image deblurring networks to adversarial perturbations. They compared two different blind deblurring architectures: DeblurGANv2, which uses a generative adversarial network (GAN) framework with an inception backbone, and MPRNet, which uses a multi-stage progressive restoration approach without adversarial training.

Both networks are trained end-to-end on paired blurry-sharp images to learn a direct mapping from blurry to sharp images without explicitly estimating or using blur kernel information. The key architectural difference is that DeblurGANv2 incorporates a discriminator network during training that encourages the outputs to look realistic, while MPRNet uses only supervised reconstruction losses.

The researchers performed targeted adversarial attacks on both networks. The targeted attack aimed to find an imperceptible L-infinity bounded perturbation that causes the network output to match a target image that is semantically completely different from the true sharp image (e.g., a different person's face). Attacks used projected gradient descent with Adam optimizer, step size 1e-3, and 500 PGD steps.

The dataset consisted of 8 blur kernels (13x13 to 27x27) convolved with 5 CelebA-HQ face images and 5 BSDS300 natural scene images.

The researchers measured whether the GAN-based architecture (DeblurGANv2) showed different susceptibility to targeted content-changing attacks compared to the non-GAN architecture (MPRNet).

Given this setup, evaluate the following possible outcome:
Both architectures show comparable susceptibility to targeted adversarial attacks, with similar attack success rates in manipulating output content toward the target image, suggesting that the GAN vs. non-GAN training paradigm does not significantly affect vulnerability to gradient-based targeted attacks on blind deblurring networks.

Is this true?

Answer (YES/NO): YES